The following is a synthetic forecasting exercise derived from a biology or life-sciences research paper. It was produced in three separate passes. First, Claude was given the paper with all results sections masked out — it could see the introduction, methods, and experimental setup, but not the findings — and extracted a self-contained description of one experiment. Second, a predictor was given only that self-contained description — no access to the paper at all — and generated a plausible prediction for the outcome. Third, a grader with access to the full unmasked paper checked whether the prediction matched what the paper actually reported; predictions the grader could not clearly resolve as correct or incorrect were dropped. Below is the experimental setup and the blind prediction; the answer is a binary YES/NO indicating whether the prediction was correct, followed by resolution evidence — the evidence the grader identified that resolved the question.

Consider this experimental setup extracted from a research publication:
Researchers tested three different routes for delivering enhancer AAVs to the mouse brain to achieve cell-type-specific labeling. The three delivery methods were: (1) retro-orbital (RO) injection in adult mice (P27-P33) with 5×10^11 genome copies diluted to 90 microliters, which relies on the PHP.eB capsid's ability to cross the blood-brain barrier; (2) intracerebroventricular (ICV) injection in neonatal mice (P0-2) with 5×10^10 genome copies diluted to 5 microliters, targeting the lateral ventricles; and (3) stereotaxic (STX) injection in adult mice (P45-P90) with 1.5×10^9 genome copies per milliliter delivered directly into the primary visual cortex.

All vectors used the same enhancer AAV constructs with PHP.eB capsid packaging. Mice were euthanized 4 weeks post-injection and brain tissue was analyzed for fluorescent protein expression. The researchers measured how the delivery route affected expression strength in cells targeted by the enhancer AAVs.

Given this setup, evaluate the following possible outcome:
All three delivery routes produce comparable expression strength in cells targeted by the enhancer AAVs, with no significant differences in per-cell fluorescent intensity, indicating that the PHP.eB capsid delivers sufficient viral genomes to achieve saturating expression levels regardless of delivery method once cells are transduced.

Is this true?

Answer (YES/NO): NO